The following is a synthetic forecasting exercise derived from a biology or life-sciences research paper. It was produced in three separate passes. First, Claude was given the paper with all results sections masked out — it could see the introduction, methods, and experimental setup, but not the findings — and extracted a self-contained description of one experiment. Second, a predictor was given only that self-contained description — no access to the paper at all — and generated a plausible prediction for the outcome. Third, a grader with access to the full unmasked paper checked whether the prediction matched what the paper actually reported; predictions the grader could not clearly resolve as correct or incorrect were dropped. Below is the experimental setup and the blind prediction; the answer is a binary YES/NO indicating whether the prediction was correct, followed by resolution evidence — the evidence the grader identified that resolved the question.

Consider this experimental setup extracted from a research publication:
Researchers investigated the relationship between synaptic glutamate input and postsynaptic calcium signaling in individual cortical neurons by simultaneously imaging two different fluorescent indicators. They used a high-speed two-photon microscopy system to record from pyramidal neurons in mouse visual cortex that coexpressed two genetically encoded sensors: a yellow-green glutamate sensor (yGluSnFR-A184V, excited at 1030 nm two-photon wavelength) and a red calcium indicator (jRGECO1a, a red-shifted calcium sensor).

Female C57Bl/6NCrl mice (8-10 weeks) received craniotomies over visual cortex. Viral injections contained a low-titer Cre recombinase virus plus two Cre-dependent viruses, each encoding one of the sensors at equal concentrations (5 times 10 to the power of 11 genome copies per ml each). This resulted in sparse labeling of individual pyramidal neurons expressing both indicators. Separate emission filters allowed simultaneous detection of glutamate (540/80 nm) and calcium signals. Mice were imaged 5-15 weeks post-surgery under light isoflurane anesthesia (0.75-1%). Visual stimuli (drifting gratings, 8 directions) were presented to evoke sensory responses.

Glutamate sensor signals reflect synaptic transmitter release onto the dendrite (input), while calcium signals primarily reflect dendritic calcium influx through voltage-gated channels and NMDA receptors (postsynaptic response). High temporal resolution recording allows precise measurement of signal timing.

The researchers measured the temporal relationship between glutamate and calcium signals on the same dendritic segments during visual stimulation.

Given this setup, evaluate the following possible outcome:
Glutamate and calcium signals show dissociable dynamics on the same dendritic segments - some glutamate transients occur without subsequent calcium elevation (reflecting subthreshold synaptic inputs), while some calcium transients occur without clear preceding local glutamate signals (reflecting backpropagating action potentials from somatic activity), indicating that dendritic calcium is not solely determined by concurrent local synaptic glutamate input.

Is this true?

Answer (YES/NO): NO